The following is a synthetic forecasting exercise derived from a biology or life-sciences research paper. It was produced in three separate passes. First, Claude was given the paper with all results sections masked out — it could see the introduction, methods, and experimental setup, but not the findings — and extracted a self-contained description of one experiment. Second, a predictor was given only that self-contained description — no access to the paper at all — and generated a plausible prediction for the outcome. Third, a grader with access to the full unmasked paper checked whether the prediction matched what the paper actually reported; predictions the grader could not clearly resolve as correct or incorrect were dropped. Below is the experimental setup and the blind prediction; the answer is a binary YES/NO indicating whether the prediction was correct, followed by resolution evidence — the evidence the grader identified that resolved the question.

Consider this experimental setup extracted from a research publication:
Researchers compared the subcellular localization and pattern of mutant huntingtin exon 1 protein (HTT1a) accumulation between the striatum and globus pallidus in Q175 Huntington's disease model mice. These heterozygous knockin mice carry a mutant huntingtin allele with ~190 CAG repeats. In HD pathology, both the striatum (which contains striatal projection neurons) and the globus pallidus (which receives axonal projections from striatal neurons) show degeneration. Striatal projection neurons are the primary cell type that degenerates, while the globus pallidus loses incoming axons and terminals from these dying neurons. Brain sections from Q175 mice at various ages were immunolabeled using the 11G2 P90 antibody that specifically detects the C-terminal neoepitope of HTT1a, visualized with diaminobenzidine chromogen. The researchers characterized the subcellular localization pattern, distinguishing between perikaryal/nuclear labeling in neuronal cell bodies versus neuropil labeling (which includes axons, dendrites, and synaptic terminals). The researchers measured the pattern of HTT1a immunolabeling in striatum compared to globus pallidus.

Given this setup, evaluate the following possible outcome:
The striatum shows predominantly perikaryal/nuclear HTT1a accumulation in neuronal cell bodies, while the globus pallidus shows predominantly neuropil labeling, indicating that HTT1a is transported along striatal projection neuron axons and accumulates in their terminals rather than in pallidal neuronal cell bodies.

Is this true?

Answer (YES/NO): YES